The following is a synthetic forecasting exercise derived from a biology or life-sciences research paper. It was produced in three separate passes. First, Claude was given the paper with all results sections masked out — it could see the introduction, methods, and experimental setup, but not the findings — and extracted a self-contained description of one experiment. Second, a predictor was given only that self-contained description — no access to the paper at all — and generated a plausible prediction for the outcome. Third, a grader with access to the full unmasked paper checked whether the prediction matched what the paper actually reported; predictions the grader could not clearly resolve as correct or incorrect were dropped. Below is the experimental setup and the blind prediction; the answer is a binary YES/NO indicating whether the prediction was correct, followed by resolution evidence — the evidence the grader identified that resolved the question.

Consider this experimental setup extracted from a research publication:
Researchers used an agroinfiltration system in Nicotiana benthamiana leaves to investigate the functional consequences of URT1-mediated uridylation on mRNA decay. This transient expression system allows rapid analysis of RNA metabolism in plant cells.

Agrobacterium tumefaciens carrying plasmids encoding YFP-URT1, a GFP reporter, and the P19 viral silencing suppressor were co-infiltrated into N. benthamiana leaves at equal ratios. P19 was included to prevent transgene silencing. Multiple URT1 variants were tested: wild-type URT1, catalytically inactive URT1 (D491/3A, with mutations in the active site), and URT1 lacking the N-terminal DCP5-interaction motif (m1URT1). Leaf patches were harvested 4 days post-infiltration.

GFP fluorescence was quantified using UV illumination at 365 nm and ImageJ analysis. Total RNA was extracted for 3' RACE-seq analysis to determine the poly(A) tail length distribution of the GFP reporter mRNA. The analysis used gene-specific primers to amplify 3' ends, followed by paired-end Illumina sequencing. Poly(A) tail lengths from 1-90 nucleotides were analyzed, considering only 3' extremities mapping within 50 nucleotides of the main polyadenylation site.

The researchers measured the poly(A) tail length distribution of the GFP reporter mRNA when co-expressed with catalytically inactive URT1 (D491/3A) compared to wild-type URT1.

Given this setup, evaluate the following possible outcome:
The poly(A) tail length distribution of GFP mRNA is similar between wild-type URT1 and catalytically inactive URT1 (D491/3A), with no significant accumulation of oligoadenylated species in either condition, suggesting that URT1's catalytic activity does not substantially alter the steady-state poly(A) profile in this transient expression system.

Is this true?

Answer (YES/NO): NO